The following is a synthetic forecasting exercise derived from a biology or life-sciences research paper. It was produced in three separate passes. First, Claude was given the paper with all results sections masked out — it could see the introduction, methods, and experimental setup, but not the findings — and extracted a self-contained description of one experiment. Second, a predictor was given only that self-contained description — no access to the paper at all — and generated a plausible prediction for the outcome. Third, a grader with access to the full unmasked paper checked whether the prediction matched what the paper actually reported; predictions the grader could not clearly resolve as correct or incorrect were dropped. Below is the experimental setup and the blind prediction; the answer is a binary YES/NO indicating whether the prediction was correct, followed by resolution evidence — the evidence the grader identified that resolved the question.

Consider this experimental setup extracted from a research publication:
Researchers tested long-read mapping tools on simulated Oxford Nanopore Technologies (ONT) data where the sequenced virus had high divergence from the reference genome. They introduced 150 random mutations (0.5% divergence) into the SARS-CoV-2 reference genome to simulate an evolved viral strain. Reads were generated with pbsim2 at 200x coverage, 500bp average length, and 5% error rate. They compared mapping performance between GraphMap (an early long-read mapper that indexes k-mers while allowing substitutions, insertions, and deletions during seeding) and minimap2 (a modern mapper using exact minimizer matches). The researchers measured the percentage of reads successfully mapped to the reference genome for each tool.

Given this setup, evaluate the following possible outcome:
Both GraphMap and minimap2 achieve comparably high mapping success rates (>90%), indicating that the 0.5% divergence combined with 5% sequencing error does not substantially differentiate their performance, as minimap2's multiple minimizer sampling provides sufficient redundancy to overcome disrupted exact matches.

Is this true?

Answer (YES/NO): YES